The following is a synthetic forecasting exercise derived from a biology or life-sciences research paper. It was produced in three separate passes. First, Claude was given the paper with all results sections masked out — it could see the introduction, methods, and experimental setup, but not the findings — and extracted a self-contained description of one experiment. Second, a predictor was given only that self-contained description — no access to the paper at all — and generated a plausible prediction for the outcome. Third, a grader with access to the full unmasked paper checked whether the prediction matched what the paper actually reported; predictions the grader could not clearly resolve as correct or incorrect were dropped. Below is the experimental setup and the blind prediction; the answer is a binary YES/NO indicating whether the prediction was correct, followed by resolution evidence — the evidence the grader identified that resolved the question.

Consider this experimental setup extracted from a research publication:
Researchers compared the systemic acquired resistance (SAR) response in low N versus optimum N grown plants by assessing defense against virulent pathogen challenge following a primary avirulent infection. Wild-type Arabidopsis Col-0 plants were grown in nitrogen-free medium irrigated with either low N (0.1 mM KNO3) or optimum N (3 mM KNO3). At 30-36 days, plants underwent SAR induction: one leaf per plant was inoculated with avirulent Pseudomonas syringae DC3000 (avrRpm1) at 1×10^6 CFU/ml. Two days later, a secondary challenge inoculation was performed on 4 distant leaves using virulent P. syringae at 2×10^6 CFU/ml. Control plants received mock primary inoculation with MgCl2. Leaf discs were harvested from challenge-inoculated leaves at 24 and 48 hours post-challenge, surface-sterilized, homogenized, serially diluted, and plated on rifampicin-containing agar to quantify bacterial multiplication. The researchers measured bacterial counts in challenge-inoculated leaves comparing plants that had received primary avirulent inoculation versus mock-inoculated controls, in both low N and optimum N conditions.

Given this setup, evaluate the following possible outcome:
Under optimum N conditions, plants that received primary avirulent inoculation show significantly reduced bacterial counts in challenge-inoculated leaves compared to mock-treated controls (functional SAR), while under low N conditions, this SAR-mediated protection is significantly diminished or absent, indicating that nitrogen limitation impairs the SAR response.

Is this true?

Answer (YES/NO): YES